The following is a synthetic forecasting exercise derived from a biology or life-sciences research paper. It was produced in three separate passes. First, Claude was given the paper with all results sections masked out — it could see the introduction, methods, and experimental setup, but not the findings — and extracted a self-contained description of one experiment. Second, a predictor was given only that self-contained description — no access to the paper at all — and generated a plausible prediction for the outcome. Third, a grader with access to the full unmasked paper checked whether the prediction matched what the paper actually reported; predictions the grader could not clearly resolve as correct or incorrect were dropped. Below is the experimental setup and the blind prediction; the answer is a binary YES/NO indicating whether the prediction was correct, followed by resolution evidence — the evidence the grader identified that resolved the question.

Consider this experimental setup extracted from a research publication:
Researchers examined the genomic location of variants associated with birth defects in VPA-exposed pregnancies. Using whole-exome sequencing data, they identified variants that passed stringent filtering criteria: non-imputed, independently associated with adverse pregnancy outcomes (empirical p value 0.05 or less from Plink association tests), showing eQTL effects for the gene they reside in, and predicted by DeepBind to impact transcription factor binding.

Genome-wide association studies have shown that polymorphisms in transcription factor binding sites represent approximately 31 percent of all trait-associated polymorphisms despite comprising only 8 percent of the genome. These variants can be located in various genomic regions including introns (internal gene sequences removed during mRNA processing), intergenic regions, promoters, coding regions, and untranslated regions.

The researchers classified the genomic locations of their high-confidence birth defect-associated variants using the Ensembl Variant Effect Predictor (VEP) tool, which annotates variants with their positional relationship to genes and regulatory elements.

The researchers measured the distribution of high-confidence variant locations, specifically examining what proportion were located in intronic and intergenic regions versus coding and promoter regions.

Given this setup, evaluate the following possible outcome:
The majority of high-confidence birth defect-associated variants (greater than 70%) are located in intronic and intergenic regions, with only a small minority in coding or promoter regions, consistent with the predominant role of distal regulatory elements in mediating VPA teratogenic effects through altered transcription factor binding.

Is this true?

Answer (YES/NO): YES